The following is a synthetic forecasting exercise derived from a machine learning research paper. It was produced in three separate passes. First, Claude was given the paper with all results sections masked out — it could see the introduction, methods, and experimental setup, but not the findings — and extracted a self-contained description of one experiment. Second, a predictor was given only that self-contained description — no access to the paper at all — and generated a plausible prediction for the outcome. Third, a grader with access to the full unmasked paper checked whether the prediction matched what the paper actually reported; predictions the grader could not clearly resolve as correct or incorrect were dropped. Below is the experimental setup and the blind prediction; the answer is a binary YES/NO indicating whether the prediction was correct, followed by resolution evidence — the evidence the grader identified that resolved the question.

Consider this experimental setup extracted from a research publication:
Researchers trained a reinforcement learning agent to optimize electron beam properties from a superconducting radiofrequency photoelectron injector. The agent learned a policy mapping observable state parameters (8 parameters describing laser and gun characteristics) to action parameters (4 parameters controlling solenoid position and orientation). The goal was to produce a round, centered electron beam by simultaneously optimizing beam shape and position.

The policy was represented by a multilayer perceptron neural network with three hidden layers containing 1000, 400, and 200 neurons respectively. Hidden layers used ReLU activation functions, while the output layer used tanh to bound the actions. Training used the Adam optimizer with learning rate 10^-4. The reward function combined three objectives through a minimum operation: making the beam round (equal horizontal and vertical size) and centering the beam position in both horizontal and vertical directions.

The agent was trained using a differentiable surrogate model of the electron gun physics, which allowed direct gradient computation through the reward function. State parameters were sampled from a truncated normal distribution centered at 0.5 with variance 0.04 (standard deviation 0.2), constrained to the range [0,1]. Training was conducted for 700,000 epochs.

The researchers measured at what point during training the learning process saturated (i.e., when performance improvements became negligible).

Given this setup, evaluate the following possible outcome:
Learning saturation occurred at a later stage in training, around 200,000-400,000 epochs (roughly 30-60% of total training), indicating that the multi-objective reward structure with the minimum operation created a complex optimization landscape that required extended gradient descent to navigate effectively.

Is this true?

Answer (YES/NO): NO